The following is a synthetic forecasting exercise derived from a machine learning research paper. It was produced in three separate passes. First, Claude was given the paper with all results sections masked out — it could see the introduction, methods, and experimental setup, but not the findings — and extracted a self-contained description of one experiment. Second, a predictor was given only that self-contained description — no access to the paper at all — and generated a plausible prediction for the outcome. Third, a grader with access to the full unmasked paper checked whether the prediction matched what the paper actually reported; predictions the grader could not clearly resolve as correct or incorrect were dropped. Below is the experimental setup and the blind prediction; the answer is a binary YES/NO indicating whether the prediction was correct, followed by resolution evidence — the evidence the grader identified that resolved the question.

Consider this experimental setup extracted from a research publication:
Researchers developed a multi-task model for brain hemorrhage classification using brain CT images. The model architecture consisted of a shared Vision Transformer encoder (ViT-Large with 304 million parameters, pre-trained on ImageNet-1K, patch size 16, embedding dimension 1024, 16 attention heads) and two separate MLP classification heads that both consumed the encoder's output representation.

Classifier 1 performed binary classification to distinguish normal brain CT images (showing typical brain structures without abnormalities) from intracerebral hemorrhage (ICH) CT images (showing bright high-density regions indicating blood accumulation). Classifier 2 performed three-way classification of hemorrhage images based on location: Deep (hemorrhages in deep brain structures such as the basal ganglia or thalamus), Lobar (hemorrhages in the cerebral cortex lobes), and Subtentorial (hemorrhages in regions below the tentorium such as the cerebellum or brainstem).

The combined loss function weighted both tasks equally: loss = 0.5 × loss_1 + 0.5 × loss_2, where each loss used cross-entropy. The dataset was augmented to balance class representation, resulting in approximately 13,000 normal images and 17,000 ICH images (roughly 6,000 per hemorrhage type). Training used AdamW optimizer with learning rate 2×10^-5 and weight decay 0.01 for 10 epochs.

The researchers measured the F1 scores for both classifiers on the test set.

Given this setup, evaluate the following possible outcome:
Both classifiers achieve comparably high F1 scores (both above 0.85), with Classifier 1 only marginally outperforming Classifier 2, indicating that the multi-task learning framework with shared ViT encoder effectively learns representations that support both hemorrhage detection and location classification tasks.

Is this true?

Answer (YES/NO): YES